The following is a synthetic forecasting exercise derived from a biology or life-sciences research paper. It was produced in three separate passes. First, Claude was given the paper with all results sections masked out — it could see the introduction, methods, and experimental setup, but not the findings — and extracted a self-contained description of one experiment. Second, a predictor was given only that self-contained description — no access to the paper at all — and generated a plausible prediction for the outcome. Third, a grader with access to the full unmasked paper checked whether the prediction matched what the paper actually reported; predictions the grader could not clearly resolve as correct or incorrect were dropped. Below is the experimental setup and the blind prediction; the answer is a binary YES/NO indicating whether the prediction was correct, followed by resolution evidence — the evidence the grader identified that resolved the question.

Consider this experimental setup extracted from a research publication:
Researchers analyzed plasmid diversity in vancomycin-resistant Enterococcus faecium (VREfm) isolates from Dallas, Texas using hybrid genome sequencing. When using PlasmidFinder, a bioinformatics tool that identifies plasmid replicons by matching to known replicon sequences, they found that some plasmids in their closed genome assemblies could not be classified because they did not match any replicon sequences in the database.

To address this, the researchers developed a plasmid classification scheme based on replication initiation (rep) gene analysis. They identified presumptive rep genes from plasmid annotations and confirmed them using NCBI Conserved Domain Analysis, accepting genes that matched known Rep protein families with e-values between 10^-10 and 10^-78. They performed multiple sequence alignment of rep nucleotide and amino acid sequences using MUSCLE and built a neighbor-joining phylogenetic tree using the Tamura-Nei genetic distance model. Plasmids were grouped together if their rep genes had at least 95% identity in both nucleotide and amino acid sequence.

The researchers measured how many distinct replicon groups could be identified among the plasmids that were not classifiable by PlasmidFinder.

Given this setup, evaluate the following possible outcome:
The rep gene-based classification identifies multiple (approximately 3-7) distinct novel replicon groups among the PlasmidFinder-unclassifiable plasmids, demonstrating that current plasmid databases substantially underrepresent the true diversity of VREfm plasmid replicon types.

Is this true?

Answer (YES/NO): NO